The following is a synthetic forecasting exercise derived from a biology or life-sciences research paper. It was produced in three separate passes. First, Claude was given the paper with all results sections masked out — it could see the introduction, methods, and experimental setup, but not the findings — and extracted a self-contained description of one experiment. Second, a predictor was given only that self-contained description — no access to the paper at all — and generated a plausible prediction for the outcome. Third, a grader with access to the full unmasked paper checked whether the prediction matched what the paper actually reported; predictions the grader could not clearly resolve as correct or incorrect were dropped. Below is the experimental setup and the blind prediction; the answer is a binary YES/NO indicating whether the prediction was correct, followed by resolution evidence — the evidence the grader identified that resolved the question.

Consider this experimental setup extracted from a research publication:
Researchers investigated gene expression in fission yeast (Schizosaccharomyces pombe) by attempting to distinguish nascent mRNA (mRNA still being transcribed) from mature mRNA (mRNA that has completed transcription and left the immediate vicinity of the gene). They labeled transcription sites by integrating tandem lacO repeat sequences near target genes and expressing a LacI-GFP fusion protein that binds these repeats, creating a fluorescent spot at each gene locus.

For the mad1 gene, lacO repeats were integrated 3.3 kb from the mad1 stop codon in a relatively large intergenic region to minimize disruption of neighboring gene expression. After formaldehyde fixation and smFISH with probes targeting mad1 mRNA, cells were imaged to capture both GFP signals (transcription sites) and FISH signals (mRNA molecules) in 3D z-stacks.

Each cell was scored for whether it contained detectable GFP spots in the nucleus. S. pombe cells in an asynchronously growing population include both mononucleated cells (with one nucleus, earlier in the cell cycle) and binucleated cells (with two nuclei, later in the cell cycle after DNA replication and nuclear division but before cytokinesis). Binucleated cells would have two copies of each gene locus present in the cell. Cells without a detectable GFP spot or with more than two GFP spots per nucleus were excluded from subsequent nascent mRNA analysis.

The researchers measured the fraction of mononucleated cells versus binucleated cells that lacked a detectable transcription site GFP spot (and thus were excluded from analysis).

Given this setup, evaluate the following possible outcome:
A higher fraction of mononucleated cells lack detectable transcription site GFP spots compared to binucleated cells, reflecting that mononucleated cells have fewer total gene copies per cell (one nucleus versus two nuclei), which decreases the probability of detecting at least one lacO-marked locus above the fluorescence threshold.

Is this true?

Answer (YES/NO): NO